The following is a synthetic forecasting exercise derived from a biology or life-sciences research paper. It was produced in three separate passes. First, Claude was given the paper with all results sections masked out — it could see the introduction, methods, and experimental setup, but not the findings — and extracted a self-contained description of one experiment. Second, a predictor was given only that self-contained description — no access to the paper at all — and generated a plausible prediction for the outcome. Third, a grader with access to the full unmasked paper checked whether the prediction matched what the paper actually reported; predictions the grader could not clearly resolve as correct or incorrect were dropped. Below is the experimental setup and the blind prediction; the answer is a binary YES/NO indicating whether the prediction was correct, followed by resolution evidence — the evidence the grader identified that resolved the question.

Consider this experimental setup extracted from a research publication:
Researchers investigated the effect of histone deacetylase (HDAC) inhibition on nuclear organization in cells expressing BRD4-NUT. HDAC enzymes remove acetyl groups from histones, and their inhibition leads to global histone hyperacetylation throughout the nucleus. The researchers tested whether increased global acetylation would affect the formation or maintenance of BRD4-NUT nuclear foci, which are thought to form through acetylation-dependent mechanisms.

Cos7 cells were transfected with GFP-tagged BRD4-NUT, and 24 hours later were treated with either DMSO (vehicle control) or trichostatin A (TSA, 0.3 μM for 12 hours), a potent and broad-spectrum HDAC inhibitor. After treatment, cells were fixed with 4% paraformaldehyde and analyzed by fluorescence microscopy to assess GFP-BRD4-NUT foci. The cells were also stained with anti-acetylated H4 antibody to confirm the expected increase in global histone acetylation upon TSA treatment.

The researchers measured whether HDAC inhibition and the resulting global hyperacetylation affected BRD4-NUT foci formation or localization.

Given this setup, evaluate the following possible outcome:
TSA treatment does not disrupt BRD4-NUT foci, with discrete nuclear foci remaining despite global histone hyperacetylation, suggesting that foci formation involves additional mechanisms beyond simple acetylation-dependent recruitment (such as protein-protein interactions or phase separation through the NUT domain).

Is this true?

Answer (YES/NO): NO